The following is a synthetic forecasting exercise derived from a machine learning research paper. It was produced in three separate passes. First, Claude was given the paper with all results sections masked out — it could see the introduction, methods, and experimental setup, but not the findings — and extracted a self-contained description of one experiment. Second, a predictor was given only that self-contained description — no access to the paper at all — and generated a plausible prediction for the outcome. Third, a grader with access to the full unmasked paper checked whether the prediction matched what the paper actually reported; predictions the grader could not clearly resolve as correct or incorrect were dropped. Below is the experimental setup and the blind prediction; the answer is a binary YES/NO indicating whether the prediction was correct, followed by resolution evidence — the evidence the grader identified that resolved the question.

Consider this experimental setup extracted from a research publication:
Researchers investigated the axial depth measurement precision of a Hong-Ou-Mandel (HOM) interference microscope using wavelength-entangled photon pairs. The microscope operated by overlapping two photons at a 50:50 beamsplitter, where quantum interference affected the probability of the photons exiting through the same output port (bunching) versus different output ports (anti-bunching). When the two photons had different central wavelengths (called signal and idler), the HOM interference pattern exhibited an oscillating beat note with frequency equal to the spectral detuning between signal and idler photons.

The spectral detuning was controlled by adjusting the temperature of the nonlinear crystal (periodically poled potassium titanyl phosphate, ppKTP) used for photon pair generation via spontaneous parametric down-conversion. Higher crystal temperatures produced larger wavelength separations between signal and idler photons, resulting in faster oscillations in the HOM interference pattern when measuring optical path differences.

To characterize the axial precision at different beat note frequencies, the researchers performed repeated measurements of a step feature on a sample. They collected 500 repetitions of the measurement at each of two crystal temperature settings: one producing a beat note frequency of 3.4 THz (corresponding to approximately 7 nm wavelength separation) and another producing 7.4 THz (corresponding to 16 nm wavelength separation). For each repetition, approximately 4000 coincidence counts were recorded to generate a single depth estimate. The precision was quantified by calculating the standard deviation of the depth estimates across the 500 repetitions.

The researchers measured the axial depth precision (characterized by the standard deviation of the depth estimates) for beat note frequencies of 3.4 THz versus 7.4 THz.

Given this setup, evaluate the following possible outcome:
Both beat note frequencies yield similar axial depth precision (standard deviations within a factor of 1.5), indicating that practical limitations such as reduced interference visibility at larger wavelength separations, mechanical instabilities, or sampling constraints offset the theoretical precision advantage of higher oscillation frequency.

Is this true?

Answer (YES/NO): NO